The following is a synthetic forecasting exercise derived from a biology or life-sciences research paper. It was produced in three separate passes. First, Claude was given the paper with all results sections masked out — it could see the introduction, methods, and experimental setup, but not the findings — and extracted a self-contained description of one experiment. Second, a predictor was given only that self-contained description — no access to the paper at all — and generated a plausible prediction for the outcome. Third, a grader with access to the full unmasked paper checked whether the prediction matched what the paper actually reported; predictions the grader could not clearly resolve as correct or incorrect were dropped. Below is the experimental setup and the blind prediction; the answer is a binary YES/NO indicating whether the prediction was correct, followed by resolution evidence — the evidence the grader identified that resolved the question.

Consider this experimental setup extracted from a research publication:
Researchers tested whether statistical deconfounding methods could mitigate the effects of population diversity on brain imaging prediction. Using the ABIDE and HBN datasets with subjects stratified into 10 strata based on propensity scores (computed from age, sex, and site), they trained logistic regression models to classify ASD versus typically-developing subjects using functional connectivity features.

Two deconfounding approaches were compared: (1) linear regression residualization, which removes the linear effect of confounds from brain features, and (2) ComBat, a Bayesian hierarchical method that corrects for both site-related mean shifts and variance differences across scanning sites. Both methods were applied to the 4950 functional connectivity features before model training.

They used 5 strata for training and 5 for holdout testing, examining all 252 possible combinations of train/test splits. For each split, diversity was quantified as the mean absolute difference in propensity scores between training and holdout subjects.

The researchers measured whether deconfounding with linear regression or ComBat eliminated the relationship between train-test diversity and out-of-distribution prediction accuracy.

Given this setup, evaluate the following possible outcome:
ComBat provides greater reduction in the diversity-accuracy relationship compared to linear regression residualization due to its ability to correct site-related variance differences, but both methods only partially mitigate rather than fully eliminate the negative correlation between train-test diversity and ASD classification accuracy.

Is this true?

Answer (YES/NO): NO